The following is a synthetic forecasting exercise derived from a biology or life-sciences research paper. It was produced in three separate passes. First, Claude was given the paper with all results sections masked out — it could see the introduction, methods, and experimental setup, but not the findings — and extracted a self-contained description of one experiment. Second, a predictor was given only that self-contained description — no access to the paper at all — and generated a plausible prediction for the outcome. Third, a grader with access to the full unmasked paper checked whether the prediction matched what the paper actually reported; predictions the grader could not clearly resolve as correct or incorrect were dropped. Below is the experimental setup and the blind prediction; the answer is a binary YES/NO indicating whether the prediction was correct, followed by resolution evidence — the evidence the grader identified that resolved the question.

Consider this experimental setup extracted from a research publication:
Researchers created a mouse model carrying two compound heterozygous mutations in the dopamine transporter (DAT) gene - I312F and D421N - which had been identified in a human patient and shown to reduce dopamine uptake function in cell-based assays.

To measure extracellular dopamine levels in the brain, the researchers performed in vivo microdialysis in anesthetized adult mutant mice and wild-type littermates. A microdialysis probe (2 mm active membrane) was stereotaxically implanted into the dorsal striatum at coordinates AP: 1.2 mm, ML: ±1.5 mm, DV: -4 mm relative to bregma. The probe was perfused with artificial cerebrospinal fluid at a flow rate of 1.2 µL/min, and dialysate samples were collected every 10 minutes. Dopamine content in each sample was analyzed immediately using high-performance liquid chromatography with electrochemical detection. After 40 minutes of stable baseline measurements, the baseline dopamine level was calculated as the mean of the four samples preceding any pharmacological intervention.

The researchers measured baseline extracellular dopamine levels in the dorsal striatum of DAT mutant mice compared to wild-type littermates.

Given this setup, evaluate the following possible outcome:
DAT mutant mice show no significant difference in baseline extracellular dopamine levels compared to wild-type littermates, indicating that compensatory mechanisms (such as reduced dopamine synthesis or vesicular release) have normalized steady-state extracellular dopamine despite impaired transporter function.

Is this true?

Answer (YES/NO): NO